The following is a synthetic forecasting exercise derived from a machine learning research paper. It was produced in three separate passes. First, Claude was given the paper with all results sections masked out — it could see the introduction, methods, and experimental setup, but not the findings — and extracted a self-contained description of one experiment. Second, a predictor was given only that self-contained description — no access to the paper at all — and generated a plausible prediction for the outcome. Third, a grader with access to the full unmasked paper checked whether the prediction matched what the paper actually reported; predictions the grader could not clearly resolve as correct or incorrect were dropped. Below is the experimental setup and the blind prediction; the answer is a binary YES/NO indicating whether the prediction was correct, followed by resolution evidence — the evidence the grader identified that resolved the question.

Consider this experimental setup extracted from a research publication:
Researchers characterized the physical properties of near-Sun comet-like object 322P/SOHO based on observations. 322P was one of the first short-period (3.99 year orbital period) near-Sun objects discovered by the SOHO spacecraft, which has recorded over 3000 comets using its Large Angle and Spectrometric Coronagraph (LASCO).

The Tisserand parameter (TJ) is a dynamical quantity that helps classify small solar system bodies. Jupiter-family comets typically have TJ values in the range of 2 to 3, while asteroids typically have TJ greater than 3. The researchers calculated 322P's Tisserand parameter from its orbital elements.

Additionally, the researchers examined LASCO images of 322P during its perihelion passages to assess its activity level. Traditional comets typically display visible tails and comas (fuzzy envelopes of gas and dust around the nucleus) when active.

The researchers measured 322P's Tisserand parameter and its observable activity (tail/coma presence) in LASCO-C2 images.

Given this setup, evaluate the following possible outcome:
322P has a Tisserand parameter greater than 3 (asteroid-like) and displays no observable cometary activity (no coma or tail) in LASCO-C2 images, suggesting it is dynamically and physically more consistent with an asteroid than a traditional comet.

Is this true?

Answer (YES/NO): NO